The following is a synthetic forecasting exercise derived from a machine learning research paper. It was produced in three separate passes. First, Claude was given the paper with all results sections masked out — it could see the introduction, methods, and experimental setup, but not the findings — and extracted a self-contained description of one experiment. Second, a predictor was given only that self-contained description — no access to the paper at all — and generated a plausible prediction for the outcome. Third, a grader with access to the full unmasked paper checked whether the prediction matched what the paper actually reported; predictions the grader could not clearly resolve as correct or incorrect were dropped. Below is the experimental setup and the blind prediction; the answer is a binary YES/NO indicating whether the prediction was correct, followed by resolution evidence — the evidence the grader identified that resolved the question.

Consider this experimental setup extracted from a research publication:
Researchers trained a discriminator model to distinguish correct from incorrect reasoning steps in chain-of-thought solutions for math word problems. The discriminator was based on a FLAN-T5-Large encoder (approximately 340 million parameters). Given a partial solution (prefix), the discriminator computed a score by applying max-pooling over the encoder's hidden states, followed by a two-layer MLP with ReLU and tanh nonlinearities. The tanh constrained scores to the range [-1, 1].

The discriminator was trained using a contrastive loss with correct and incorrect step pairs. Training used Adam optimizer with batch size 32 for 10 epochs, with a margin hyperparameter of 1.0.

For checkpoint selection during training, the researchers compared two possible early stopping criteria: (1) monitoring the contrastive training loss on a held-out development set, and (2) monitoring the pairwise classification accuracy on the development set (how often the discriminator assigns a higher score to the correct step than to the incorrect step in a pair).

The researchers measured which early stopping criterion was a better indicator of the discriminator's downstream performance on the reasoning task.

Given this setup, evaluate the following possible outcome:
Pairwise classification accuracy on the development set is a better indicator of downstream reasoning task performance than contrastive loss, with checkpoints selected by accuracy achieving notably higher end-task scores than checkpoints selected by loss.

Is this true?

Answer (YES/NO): NO